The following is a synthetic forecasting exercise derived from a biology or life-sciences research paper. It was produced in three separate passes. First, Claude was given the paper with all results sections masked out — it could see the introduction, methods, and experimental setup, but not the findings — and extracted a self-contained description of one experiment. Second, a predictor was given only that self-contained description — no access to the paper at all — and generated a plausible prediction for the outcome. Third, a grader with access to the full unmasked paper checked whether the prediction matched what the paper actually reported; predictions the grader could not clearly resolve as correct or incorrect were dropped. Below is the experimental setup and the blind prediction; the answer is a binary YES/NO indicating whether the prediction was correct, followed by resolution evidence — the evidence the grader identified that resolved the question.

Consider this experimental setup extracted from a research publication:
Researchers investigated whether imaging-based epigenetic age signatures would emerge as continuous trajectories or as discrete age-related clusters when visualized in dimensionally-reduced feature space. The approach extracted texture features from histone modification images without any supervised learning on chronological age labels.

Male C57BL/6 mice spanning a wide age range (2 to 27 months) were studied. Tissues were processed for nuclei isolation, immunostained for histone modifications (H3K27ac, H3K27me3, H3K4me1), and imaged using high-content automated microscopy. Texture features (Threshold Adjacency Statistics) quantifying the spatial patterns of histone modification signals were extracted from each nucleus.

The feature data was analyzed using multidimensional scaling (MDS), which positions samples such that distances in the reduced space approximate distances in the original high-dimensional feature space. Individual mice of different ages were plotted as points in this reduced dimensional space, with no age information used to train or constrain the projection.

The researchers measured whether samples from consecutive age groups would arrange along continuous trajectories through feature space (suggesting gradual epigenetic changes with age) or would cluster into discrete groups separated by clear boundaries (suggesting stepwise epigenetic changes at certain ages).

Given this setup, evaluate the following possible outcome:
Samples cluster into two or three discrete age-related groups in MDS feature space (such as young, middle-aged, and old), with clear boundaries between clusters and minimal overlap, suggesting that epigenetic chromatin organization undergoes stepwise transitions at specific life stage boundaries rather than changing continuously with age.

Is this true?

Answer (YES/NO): NO